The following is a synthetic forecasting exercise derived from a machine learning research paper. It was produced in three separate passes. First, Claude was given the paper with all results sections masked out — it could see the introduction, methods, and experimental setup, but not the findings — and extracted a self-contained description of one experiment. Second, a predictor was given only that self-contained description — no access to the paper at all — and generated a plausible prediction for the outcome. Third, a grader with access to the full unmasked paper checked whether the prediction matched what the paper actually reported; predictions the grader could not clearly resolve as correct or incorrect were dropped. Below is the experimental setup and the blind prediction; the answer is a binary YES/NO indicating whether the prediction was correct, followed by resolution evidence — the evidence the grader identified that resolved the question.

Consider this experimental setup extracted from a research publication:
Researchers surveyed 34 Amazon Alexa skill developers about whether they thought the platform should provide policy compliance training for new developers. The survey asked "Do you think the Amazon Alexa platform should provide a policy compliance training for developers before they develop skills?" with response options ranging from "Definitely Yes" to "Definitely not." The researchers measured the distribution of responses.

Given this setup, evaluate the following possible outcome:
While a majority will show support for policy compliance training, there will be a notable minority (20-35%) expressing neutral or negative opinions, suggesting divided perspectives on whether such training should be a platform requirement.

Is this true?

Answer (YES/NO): YES